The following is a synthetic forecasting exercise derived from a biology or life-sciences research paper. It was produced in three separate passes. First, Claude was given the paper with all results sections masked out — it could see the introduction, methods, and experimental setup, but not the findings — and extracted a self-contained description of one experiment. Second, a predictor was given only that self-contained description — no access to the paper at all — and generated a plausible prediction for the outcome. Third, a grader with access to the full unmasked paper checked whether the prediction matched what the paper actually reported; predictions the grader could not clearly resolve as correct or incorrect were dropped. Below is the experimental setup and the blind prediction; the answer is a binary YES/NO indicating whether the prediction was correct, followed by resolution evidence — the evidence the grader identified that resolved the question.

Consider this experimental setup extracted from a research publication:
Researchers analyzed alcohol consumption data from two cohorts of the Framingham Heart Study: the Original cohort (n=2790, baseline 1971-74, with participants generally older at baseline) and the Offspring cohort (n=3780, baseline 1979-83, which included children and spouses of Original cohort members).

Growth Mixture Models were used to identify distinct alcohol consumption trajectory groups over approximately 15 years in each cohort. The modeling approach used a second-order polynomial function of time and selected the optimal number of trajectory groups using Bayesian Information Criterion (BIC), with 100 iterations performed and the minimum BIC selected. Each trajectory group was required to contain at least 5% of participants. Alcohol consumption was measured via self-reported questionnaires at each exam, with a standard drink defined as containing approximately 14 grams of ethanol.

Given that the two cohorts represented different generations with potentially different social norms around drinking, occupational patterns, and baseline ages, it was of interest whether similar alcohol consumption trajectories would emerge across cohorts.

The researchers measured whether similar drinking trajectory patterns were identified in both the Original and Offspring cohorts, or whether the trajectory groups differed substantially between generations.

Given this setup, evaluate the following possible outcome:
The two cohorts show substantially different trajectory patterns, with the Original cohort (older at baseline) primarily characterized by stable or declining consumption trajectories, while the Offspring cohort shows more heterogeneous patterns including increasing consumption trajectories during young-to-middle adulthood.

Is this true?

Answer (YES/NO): NO